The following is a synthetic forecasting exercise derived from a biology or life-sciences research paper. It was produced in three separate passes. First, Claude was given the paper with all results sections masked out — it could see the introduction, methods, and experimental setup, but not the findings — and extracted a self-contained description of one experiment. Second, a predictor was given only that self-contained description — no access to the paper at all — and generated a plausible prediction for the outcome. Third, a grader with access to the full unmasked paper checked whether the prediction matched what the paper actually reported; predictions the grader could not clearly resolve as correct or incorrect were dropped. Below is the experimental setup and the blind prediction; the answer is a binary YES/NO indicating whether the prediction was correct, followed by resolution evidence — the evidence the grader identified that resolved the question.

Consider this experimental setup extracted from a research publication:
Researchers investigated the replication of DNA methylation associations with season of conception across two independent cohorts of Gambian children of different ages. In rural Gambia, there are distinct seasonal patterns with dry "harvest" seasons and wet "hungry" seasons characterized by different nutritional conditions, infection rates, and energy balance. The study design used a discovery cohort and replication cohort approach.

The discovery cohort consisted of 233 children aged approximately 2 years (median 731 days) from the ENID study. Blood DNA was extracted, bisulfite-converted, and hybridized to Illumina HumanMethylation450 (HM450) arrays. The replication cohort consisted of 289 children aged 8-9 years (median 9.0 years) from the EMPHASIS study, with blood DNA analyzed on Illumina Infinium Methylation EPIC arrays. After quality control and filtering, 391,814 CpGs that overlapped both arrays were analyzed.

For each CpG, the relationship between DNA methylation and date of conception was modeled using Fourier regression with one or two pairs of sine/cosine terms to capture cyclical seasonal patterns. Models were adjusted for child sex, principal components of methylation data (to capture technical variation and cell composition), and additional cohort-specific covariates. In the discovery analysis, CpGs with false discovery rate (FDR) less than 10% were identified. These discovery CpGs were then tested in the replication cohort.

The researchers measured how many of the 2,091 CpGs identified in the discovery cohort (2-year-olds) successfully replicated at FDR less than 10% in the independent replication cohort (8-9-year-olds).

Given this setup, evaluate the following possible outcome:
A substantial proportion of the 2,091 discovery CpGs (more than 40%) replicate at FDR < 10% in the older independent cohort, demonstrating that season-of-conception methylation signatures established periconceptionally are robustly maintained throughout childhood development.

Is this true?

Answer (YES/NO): NO